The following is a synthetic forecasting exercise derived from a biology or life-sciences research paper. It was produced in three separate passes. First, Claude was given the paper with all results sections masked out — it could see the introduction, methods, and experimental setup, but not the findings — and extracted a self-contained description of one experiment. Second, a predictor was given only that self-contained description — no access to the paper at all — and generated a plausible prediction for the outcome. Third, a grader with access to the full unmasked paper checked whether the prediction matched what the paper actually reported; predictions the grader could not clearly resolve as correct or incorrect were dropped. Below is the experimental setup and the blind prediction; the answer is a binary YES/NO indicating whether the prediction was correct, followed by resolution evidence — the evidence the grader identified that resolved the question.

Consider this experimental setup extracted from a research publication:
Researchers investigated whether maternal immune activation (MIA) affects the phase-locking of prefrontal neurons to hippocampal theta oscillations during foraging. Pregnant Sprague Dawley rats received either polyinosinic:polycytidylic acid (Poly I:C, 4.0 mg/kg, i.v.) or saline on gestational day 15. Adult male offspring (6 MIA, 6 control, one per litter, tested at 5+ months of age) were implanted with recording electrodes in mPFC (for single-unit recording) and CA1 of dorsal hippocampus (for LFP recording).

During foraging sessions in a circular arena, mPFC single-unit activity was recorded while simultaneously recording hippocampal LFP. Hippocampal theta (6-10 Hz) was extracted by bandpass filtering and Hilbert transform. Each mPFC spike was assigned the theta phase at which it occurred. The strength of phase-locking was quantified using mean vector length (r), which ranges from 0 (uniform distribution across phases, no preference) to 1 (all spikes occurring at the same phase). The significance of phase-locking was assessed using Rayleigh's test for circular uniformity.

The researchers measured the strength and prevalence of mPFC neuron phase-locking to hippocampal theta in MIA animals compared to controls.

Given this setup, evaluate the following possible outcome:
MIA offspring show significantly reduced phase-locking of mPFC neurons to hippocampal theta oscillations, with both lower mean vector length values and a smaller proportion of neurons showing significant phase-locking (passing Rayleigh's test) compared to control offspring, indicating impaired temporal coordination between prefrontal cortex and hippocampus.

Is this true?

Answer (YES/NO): NO